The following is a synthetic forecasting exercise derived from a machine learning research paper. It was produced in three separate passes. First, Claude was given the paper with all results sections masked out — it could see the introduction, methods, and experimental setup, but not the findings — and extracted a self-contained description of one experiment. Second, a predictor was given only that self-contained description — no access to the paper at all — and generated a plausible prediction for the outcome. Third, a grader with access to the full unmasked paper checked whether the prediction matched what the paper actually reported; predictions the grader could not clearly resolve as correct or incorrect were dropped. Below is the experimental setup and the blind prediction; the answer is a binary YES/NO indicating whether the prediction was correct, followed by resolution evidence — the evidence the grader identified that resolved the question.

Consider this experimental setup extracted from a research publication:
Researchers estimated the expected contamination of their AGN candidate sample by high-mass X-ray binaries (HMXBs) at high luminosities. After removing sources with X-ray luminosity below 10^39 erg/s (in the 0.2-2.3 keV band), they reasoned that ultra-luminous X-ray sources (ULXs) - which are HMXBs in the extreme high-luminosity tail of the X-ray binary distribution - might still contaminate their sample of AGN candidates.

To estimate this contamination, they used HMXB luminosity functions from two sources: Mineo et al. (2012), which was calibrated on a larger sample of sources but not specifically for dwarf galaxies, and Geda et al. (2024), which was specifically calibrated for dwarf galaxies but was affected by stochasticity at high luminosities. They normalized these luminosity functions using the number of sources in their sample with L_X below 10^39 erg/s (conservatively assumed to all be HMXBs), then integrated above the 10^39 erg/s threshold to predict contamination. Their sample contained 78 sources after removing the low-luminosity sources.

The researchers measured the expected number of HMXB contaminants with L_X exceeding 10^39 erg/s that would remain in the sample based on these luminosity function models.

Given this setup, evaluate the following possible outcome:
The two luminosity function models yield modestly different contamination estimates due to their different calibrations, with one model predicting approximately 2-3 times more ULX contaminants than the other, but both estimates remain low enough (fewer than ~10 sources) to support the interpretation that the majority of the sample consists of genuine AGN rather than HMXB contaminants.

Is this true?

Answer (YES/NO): NO